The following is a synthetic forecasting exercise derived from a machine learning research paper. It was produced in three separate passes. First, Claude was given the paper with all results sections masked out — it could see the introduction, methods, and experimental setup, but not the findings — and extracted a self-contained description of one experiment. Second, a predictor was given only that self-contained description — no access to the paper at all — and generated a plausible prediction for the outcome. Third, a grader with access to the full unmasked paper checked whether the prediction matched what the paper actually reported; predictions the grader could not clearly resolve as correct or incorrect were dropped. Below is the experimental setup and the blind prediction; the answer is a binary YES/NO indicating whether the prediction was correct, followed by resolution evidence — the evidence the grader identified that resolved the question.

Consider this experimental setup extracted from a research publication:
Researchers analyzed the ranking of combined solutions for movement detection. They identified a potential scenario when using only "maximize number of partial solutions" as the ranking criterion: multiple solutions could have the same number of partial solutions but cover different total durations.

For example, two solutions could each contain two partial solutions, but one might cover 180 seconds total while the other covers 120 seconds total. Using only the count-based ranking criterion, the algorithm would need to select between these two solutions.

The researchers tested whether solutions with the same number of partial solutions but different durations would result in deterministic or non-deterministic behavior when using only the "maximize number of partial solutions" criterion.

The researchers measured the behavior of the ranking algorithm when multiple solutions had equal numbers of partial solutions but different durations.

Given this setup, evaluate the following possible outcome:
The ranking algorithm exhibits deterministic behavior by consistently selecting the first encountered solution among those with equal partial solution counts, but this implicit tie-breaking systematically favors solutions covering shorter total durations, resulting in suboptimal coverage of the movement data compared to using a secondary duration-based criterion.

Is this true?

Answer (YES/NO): NO